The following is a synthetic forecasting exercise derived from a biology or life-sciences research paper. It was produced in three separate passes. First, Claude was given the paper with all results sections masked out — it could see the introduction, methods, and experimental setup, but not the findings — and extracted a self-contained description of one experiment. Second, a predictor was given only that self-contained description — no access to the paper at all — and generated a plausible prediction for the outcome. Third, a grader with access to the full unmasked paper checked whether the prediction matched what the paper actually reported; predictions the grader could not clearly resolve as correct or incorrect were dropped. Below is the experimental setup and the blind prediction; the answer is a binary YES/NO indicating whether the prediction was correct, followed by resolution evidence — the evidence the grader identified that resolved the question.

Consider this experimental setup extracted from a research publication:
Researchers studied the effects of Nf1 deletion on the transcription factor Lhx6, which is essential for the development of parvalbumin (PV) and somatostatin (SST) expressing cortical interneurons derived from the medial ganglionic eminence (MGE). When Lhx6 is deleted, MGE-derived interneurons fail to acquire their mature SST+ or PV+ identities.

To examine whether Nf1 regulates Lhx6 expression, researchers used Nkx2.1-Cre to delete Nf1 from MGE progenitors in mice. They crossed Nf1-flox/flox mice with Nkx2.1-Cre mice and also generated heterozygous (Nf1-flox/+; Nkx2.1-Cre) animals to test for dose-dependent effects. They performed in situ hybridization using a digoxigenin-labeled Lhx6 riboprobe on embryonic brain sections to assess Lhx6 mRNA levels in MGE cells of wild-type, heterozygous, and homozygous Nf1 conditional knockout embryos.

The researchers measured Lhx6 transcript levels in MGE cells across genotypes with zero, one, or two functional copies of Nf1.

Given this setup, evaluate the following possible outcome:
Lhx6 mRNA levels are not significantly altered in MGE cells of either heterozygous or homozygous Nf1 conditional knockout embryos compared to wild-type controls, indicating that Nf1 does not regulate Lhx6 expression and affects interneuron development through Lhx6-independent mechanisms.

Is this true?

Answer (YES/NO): NO